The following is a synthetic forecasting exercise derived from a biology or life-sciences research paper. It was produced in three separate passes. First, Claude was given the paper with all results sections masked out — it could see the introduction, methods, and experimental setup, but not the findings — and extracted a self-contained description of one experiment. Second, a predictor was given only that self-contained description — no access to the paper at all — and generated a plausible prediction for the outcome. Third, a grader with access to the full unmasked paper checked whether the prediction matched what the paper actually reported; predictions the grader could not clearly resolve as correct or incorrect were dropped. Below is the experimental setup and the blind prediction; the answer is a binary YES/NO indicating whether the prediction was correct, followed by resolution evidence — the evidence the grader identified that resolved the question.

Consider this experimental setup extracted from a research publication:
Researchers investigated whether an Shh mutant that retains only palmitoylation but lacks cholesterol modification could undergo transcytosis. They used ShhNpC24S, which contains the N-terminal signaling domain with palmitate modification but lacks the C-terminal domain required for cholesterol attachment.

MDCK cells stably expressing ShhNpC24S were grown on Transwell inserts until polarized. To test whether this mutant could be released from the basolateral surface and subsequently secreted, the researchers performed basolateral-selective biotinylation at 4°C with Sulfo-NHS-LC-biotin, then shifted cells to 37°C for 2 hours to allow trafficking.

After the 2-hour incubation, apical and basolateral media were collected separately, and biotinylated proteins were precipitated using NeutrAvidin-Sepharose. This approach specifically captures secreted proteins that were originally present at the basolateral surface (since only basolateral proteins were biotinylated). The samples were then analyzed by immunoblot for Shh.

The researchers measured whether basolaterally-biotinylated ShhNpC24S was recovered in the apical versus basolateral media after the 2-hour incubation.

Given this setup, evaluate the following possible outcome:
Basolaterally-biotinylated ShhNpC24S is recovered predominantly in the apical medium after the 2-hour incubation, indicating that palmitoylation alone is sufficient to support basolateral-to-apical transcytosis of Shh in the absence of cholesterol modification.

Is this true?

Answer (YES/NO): NO